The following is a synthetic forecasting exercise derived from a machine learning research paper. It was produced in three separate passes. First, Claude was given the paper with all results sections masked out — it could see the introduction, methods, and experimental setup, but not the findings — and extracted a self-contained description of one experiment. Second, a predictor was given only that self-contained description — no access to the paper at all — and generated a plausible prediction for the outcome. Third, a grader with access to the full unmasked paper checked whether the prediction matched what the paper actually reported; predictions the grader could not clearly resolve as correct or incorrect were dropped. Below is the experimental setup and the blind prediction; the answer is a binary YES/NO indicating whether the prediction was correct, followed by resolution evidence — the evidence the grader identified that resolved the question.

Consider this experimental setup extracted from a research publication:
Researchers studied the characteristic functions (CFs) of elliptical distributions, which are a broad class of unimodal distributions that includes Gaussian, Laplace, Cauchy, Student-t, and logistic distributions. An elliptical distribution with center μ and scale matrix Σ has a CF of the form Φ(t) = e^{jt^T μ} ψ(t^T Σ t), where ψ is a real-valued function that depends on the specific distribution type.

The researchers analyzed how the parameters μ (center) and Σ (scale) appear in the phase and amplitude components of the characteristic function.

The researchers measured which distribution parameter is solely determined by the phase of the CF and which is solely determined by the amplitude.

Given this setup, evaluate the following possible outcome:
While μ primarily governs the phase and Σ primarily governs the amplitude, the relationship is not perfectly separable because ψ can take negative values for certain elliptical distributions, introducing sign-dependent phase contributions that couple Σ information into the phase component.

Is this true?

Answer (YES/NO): NO